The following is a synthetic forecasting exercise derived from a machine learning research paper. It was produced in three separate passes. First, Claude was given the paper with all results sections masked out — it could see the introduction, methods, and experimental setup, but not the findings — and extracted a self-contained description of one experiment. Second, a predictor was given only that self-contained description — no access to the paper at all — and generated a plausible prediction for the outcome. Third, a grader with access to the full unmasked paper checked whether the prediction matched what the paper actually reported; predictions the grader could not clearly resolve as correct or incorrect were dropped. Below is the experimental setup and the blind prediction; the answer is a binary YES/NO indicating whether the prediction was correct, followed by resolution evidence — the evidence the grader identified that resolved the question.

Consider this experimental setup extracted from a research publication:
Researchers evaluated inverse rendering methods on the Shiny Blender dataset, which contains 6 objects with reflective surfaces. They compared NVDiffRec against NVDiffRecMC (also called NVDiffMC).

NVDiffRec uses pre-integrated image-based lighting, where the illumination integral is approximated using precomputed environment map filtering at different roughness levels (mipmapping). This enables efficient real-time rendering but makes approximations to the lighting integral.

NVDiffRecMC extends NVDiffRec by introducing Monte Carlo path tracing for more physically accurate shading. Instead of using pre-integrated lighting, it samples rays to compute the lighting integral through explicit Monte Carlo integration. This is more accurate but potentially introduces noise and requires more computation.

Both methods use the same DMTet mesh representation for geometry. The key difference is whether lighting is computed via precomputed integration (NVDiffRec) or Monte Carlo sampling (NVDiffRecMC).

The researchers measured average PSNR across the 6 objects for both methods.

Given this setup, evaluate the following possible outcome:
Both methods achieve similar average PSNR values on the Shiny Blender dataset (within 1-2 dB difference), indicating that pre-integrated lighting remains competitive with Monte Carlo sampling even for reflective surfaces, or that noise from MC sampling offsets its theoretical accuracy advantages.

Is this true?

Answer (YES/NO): YES